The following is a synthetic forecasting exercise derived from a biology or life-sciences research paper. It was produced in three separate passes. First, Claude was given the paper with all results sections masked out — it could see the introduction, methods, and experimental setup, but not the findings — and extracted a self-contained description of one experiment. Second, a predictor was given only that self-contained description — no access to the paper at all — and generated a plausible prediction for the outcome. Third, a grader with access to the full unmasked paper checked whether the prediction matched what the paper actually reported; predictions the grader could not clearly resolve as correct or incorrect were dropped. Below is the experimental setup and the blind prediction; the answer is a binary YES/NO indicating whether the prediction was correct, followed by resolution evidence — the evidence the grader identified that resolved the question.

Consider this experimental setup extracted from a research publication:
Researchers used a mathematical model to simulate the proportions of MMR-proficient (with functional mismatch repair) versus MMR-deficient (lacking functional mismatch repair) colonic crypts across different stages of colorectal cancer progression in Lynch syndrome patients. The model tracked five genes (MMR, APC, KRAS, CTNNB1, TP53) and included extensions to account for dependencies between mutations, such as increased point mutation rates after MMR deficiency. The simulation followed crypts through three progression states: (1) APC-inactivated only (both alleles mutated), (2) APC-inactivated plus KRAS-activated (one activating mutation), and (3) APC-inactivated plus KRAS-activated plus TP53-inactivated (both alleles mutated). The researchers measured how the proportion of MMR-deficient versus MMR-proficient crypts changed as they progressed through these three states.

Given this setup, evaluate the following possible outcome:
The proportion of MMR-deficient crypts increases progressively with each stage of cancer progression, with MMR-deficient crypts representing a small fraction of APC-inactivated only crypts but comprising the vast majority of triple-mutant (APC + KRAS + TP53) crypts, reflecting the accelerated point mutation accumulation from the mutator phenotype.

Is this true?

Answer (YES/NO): NO